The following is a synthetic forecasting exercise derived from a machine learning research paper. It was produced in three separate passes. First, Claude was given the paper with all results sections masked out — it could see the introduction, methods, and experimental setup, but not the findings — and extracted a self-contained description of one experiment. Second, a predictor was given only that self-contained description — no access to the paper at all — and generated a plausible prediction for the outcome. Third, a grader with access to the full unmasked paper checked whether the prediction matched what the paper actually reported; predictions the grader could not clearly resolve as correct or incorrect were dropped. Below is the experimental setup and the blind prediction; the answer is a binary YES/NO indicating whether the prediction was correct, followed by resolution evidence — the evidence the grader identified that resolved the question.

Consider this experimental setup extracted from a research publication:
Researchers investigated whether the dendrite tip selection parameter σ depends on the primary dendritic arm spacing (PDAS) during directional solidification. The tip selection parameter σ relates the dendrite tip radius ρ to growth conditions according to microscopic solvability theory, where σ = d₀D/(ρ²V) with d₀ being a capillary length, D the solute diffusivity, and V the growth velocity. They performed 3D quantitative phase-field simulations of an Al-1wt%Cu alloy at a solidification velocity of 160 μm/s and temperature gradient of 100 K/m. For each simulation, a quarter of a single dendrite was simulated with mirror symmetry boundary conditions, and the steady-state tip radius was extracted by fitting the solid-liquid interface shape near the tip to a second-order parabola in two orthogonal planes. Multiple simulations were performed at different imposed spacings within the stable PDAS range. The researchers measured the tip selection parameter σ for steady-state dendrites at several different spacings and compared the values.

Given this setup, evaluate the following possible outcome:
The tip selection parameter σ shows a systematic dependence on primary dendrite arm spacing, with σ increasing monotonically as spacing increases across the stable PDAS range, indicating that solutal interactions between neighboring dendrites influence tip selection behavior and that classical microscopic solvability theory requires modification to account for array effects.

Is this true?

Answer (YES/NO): NO